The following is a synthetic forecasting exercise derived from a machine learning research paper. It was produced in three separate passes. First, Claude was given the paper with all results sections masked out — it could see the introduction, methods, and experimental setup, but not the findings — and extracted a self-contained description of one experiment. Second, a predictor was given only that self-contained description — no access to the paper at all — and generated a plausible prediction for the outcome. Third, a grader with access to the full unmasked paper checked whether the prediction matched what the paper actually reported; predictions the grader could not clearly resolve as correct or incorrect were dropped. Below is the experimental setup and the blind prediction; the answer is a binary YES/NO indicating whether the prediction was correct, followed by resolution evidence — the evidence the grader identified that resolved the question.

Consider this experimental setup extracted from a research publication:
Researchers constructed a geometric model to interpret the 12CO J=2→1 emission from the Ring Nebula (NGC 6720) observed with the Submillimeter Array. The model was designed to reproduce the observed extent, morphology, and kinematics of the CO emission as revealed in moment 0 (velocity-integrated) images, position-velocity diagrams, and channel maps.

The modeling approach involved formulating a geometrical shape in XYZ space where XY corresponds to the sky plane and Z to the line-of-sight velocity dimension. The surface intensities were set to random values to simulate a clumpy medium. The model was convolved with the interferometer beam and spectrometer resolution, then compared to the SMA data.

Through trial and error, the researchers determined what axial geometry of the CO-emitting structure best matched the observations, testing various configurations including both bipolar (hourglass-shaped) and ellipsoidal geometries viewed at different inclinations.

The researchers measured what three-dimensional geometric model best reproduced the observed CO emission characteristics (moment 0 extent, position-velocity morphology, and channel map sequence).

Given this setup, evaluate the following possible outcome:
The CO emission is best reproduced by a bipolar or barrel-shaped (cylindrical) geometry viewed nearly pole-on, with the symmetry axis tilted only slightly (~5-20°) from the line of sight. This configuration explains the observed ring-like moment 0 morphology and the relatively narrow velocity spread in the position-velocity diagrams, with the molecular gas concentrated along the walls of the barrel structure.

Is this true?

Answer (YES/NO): NO